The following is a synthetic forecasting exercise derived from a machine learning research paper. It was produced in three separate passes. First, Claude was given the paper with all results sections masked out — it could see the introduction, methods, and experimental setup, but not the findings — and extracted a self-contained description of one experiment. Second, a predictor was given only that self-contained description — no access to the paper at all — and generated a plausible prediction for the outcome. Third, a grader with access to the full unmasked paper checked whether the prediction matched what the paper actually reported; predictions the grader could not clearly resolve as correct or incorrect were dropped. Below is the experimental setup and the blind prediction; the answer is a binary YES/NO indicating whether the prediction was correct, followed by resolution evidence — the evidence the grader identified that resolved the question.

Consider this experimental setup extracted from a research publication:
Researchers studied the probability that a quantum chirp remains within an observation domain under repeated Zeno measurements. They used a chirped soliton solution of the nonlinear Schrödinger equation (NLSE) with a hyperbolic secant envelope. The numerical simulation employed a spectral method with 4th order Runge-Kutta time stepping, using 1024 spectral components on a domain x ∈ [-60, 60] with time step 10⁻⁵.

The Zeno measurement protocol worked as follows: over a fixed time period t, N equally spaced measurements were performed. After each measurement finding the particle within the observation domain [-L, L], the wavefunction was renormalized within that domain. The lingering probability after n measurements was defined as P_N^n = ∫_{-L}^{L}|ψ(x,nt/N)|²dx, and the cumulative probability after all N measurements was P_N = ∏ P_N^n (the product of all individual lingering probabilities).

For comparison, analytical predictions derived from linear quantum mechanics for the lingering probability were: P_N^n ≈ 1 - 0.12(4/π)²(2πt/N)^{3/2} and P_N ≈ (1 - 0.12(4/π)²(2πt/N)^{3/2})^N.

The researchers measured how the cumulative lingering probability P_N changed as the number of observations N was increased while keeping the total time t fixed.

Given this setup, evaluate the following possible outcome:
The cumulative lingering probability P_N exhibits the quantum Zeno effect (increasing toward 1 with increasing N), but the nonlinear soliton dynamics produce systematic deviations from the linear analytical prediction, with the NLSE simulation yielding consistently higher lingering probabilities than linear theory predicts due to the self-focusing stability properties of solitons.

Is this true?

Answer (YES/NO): YES